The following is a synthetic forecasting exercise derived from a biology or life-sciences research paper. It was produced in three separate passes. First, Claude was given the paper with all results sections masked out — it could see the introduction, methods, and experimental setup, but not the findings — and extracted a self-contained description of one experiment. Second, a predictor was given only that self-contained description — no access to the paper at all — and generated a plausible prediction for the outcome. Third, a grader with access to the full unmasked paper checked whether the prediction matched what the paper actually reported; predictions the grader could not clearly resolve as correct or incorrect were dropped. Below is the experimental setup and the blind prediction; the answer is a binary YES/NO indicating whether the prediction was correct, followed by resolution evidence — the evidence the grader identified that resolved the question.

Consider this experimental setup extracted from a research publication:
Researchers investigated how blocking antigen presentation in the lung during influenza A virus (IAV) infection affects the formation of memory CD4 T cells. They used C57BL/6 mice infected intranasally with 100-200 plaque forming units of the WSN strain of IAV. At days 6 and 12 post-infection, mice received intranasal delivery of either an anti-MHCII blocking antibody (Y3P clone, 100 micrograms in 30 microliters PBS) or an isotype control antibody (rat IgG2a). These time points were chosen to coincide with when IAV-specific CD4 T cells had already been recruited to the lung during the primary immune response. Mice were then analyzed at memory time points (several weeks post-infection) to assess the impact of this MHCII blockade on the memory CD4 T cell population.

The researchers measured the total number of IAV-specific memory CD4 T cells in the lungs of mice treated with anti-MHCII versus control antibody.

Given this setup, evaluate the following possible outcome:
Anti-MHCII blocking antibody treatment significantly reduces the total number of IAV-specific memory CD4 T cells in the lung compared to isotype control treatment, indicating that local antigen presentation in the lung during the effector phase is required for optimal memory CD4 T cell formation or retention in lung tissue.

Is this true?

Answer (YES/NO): NO